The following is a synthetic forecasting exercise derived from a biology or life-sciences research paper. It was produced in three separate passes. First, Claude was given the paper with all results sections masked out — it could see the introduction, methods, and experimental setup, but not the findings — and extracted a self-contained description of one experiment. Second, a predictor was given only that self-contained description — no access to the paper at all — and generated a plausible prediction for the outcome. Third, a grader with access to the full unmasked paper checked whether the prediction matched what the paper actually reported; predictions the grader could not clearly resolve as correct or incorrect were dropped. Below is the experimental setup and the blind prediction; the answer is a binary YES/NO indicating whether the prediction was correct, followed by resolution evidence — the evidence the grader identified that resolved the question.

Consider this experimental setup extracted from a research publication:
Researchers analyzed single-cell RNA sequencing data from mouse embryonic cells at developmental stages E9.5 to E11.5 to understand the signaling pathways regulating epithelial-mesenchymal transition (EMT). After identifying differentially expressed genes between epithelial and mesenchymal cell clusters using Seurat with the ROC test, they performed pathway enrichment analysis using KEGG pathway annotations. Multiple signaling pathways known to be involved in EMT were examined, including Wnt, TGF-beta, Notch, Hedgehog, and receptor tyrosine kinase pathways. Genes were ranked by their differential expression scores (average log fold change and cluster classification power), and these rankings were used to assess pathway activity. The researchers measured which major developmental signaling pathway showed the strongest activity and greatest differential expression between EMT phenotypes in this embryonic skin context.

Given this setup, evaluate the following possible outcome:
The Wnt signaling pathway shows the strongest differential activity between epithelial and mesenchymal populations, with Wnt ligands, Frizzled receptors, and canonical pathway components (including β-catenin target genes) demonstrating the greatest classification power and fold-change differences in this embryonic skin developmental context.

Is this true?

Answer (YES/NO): NO